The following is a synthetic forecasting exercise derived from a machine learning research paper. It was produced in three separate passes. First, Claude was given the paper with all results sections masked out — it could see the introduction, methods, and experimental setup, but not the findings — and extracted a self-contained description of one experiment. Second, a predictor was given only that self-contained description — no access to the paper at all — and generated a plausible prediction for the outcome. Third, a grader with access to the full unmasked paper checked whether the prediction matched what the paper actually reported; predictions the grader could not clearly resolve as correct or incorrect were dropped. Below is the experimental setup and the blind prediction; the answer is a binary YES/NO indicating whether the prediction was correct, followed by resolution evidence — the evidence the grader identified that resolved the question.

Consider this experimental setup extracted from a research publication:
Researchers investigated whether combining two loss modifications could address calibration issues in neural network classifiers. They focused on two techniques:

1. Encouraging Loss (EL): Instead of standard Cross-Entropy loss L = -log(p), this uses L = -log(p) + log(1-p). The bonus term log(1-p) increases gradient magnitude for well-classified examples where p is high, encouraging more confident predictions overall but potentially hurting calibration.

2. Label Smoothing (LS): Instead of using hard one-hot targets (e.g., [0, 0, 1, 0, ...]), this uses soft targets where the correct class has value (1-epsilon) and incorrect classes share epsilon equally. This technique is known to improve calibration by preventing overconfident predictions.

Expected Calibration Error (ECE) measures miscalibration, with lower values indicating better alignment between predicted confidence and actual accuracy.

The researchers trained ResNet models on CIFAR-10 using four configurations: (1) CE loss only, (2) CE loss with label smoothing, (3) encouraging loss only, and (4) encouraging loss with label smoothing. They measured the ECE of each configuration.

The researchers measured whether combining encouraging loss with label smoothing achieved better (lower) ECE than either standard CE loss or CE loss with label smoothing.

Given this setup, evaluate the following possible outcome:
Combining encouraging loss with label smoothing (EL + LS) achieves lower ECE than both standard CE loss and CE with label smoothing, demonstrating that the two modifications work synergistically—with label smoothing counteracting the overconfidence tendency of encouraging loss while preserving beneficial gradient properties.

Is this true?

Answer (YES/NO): YES